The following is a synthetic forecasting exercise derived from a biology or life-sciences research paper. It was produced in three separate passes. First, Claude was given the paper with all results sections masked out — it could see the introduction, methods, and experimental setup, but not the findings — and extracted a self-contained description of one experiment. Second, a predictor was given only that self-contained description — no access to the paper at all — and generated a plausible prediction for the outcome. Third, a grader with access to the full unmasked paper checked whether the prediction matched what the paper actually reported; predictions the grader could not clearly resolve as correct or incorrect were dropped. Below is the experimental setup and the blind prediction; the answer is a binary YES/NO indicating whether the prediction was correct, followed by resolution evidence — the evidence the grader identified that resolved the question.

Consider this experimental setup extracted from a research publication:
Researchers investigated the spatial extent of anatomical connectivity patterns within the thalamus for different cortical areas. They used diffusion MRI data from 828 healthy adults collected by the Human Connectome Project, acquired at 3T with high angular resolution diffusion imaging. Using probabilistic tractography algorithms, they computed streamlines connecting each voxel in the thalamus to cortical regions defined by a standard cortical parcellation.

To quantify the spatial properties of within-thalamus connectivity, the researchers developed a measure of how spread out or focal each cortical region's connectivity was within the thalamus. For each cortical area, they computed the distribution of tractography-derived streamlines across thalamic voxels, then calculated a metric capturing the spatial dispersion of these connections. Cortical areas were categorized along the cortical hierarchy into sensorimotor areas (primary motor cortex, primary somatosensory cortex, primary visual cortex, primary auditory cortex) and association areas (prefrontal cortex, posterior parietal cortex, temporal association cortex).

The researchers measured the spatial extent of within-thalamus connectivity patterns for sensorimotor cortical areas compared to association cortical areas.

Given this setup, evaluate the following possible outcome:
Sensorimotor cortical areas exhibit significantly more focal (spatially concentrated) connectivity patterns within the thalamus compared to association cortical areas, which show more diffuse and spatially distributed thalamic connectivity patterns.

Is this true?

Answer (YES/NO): YES